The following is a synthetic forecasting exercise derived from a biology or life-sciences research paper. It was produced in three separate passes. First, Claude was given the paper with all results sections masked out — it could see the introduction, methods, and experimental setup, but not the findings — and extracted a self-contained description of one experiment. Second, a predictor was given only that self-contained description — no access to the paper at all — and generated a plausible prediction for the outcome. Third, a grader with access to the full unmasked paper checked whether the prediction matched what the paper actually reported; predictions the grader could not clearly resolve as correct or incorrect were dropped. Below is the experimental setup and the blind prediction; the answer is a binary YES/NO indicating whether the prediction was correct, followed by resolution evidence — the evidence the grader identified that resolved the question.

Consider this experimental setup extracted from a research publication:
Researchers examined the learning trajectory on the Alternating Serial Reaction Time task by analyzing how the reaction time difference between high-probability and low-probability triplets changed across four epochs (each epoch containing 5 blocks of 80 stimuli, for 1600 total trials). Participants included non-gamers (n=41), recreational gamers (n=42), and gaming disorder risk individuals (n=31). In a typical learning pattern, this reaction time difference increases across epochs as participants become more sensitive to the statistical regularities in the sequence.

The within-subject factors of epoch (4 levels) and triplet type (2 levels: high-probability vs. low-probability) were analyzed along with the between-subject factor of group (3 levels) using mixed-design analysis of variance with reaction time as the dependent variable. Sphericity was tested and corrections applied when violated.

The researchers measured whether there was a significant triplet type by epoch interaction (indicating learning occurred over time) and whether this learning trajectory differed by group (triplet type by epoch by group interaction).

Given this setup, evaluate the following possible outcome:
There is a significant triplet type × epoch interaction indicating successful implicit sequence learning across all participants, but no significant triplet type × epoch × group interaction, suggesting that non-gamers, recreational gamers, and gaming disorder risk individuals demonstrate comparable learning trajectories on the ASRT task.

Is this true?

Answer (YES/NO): NO